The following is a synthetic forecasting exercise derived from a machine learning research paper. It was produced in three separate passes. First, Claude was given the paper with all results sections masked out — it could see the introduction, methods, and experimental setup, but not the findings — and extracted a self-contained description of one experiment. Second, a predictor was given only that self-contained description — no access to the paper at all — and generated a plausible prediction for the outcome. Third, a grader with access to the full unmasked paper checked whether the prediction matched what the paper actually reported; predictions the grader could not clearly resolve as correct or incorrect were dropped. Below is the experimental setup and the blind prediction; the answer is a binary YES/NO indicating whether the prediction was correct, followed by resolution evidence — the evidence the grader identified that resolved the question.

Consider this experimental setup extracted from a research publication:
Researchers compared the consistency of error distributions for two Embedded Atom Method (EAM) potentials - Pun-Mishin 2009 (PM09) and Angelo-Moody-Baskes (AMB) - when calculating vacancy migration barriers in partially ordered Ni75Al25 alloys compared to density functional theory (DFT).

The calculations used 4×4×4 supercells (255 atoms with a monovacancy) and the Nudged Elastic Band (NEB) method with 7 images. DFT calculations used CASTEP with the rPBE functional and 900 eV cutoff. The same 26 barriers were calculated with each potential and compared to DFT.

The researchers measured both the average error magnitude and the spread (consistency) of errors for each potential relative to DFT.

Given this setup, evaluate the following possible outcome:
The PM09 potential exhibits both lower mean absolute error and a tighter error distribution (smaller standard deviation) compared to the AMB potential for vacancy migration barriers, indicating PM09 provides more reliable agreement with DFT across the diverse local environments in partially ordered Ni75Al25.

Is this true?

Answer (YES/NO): YES